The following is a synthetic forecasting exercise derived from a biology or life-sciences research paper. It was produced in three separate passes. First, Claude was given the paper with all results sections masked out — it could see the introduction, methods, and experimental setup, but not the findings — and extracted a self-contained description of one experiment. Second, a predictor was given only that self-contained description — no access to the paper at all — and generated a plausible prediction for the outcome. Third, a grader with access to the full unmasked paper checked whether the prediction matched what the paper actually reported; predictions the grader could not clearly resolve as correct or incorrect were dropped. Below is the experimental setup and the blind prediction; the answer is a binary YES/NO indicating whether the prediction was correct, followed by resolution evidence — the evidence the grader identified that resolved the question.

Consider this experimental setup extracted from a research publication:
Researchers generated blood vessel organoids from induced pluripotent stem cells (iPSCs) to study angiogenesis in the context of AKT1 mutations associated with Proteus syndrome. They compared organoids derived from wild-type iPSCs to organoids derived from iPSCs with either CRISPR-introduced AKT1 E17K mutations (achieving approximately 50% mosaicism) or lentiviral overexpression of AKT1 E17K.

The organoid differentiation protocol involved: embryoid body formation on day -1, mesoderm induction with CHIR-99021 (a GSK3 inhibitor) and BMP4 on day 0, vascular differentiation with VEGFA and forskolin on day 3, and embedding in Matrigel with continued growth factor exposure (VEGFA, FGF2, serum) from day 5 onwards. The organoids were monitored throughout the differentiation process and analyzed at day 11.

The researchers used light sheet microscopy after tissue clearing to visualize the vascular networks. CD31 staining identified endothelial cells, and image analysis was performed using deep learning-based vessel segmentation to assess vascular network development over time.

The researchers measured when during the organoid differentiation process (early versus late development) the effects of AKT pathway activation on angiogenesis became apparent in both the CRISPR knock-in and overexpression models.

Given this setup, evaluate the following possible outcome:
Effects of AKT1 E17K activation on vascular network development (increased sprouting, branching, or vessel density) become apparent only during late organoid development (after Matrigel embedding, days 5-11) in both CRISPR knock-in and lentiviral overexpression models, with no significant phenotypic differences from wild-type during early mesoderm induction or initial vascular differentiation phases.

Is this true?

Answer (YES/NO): NO